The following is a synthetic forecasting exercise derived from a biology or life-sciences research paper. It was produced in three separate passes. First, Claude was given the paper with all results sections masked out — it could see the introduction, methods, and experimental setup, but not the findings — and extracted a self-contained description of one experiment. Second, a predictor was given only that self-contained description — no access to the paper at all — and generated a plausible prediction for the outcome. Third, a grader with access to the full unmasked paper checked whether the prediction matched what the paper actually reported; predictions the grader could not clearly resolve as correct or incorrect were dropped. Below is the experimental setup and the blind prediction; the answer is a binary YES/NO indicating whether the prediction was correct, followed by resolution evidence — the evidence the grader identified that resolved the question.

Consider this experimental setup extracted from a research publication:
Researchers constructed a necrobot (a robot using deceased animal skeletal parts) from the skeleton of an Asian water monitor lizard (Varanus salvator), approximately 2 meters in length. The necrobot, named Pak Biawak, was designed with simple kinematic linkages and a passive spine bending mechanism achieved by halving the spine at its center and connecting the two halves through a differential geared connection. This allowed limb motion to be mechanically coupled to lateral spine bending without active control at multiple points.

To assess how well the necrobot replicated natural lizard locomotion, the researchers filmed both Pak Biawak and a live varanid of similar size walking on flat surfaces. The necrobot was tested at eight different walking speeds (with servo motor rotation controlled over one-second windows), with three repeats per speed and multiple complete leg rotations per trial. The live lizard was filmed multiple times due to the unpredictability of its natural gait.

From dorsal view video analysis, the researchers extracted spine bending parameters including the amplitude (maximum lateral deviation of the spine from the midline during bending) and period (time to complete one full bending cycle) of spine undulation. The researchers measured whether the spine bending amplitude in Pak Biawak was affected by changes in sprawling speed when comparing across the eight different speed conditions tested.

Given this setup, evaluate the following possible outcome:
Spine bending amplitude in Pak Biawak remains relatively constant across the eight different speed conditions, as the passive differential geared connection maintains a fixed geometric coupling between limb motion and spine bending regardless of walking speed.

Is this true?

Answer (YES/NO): NO